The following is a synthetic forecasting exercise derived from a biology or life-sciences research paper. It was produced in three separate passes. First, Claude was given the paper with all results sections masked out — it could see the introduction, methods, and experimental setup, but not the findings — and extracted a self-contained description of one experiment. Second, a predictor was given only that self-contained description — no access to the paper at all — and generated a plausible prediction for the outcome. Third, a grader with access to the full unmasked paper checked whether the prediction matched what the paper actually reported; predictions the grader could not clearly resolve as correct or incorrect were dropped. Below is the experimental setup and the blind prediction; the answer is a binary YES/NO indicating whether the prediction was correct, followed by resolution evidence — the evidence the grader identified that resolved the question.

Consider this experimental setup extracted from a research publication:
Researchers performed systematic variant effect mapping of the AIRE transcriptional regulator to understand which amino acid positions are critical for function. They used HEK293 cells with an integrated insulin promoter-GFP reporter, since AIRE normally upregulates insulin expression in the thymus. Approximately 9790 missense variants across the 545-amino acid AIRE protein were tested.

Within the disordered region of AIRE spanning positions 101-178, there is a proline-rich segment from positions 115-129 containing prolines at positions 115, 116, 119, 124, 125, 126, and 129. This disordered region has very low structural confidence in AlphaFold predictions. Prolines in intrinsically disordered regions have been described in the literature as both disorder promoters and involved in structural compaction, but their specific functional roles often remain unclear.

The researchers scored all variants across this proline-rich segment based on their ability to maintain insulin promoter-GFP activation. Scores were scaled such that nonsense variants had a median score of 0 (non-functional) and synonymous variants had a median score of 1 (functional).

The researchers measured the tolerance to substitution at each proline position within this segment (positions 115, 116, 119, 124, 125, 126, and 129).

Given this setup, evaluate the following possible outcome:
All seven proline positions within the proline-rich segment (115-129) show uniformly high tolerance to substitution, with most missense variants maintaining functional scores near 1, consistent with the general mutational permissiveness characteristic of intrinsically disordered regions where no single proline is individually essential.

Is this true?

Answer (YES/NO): NO